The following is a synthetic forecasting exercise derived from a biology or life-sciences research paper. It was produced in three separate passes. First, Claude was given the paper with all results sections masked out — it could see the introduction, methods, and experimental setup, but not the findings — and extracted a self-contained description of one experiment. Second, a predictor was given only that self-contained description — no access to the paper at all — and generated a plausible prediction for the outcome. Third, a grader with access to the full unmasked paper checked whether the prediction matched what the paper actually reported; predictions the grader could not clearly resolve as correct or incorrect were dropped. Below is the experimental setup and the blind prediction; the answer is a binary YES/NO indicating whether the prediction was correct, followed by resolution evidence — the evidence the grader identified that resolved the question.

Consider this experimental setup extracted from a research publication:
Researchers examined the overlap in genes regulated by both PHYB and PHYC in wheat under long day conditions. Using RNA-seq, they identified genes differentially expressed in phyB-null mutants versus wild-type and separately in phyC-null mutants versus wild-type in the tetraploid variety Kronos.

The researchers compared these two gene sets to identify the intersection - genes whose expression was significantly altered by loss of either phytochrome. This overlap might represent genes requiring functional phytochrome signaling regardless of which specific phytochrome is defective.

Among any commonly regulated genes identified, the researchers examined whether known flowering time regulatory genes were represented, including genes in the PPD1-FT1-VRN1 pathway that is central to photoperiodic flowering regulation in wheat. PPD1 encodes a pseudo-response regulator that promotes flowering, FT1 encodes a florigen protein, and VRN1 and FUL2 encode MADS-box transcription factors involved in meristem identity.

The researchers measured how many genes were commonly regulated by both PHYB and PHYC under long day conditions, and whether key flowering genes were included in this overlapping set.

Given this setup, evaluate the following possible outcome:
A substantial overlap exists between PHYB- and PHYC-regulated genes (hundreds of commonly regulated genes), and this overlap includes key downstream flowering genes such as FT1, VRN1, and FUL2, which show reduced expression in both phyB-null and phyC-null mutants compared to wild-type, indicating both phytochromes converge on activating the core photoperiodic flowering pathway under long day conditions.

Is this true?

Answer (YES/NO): NO